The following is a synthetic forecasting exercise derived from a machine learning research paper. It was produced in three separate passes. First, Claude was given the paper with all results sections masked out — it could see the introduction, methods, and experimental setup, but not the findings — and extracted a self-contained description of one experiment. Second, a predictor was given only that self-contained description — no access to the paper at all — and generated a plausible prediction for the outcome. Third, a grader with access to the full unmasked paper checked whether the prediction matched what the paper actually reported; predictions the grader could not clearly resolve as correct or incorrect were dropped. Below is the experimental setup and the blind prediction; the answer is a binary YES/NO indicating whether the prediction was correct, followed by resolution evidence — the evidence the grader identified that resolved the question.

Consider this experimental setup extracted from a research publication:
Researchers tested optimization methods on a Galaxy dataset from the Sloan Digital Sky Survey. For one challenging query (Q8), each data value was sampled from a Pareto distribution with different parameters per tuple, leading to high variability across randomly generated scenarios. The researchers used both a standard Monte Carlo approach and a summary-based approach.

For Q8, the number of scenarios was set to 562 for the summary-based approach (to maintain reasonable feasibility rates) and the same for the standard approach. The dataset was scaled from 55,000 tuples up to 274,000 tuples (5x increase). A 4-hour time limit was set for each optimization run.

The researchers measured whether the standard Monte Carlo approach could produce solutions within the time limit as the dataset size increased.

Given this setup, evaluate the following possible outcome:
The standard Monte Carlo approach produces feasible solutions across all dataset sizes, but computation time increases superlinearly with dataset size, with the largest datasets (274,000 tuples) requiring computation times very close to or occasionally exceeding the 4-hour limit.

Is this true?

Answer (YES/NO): NO